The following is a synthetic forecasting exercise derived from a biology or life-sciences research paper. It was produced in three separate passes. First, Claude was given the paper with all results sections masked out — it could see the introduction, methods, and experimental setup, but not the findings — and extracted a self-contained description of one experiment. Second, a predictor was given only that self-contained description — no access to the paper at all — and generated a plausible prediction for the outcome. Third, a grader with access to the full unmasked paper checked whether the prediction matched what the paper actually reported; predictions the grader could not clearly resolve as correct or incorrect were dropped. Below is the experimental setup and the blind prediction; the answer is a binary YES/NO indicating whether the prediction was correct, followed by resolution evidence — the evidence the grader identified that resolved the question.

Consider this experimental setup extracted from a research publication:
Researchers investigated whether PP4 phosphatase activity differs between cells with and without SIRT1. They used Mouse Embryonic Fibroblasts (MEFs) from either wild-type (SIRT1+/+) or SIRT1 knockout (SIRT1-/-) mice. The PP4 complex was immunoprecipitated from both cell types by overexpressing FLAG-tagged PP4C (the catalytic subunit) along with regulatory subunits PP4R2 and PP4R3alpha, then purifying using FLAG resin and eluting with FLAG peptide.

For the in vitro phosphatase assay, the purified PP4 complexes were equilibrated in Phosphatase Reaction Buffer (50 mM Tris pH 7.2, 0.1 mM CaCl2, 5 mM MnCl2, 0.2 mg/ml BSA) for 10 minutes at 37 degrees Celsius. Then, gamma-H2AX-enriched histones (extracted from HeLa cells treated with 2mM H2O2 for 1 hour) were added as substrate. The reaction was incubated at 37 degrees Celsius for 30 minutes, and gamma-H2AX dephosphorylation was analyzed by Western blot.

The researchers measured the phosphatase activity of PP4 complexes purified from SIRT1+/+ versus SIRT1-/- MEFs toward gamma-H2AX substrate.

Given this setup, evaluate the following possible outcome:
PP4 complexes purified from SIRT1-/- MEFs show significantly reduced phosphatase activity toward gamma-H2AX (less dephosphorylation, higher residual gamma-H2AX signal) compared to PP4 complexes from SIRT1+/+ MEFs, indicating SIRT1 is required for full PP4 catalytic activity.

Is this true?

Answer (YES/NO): NO